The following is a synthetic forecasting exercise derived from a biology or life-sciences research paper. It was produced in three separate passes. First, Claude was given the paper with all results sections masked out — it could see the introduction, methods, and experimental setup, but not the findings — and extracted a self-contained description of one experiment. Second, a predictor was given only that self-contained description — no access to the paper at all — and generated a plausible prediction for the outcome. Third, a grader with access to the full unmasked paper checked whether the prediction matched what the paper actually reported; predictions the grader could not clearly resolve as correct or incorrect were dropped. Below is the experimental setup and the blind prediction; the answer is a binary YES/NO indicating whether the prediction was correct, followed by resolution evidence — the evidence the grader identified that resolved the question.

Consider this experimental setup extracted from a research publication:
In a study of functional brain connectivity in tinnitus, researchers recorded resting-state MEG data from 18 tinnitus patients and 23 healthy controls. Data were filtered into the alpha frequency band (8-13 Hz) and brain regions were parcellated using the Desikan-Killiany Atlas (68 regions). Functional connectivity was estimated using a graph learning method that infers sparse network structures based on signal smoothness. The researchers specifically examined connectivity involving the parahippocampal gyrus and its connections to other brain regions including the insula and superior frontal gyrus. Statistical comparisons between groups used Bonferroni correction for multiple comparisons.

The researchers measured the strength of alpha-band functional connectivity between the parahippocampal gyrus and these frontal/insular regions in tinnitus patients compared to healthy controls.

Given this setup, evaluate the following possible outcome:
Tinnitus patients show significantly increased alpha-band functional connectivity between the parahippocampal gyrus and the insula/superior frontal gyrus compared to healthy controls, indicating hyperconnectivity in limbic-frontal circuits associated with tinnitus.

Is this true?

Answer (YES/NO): NO